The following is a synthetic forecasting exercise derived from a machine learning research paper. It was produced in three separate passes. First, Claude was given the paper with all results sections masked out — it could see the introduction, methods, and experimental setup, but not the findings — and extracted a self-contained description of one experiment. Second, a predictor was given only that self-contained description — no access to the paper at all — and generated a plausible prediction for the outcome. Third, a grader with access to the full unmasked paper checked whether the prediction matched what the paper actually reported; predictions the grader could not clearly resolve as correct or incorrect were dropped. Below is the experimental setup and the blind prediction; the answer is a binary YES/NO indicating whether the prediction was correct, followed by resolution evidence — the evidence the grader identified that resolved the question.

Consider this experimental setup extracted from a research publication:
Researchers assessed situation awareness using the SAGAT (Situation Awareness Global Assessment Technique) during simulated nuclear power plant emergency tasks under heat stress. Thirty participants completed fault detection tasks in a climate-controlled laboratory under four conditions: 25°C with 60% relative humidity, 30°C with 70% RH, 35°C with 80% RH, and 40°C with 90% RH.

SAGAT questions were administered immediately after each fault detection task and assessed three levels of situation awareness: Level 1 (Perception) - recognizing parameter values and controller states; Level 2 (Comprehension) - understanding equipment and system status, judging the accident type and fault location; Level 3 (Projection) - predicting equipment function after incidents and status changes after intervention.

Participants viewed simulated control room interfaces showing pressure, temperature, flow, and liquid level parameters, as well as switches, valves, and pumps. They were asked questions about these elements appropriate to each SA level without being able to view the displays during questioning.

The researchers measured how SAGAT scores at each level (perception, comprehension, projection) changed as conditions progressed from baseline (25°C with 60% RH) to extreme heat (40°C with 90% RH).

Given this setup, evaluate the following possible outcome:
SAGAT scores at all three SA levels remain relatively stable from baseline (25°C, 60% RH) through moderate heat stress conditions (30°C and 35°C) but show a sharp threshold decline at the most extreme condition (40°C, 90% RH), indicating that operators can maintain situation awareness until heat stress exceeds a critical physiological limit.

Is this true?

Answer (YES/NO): NO